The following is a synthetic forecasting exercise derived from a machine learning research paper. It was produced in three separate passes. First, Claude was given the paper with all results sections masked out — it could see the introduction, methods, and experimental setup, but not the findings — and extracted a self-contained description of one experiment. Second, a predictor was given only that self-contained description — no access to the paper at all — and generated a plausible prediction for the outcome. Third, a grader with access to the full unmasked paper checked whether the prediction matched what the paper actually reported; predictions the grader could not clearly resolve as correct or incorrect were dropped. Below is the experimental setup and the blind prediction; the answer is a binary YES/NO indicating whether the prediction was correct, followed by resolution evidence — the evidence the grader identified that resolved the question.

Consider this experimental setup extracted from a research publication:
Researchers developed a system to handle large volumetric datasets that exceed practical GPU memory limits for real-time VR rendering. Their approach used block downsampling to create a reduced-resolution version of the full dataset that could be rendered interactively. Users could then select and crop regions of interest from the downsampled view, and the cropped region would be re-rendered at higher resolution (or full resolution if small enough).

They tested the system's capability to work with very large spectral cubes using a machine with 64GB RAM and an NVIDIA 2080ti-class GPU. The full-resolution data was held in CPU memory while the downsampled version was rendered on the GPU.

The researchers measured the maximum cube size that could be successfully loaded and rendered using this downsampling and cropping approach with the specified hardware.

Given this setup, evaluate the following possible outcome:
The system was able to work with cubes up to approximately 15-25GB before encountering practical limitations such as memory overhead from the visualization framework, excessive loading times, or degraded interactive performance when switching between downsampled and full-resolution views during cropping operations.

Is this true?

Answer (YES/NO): NO